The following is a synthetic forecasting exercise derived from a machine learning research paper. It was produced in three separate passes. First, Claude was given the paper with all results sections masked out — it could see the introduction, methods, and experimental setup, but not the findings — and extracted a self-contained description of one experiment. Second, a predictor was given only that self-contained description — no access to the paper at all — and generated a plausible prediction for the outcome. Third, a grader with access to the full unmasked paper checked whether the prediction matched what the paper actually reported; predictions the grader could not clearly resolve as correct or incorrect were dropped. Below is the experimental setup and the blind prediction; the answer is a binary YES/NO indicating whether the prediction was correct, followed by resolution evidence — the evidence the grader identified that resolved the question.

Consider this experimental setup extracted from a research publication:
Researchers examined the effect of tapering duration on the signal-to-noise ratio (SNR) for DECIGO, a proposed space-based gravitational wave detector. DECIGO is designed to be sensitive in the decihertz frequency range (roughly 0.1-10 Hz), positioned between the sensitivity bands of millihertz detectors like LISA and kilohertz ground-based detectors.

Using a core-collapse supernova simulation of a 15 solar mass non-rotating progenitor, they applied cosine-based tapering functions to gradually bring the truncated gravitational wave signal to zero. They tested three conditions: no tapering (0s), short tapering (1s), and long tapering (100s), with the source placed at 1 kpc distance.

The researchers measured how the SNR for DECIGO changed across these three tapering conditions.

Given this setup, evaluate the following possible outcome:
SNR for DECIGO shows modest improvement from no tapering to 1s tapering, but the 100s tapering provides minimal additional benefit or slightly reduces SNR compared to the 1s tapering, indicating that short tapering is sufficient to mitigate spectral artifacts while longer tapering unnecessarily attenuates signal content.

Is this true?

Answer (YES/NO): NO